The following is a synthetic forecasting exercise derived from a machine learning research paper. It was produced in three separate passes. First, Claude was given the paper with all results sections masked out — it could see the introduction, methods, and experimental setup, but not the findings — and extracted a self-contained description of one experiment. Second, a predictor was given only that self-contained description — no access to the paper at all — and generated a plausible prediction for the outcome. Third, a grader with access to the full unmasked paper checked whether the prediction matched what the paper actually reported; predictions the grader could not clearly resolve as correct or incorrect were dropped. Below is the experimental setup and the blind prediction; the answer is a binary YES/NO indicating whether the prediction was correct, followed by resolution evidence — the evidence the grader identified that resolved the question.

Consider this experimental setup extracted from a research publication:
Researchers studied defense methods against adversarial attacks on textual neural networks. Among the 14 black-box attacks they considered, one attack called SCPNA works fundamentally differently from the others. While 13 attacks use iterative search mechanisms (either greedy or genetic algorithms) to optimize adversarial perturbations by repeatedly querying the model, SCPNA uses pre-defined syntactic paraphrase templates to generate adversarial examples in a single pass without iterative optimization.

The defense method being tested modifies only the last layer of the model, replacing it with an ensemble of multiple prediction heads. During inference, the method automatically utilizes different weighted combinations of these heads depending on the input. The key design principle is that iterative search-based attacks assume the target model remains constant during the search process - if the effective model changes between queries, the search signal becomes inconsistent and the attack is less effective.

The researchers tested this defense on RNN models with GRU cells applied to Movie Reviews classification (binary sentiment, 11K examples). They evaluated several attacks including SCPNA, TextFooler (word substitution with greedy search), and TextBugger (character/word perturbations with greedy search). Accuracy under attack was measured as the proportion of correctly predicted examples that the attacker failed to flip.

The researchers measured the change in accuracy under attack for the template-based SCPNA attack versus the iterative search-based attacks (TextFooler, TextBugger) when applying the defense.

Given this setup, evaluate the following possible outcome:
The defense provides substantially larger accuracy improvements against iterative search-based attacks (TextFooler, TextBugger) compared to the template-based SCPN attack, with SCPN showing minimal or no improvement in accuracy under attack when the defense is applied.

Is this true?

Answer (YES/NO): NO